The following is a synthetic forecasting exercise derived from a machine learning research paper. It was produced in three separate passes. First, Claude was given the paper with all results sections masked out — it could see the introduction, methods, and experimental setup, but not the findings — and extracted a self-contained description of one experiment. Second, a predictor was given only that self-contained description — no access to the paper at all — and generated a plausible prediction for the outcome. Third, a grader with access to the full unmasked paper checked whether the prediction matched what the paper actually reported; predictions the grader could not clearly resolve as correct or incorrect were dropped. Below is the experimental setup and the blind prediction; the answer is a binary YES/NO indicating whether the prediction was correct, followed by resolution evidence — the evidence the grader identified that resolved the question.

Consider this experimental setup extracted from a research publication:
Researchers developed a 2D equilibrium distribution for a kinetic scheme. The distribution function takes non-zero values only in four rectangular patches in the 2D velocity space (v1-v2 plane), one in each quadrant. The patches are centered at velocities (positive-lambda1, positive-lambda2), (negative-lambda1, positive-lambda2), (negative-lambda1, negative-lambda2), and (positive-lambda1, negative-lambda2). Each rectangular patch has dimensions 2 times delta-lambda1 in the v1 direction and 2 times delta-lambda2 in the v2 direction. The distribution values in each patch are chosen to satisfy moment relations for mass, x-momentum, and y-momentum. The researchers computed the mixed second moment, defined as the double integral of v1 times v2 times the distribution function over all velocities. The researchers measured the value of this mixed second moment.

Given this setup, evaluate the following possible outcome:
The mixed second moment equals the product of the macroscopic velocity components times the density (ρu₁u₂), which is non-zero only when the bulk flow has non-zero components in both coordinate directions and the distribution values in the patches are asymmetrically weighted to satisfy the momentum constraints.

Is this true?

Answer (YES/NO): NO